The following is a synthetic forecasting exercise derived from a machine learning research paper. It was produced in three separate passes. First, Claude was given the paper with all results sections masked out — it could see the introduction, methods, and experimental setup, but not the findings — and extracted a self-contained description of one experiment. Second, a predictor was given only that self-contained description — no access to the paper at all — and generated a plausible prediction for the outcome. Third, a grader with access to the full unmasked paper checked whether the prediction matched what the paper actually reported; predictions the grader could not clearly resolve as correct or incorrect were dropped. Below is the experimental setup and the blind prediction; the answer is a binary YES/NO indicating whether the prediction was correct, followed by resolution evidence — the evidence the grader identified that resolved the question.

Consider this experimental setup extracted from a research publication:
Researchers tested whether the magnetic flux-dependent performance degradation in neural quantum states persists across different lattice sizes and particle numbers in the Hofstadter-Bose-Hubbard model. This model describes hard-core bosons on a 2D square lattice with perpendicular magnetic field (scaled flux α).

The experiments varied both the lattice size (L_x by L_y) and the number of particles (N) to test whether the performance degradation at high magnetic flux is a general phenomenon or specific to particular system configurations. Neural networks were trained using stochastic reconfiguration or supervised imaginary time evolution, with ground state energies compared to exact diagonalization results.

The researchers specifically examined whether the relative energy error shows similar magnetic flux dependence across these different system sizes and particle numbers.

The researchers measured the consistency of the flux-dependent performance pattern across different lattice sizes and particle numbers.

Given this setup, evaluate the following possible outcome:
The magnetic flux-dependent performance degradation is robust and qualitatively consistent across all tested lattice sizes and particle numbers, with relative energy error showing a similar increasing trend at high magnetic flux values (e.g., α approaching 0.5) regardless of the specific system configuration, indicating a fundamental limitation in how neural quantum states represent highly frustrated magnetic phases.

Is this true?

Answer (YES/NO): YES